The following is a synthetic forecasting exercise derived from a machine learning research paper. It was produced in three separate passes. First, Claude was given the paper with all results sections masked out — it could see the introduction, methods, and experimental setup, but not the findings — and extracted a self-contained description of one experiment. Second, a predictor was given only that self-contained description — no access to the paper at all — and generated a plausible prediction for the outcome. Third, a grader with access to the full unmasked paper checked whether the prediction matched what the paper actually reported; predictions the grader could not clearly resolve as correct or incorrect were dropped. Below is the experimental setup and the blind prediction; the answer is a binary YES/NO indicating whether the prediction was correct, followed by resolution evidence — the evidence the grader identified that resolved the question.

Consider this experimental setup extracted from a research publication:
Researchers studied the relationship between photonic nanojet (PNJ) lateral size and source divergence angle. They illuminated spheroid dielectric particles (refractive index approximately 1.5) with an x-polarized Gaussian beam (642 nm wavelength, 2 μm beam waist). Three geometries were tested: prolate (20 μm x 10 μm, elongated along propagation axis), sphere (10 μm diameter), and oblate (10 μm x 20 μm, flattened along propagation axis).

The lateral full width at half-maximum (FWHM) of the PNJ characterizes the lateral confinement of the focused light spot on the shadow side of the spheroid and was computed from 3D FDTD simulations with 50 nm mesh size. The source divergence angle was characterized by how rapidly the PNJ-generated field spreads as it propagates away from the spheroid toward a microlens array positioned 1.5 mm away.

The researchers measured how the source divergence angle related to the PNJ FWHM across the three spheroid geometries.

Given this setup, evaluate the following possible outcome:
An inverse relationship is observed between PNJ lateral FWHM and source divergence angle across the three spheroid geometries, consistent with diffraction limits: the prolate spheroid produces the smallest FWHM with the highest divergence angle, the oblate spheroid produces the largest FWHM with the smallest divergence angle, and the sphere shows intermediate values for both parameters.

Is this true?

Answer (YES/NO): YES